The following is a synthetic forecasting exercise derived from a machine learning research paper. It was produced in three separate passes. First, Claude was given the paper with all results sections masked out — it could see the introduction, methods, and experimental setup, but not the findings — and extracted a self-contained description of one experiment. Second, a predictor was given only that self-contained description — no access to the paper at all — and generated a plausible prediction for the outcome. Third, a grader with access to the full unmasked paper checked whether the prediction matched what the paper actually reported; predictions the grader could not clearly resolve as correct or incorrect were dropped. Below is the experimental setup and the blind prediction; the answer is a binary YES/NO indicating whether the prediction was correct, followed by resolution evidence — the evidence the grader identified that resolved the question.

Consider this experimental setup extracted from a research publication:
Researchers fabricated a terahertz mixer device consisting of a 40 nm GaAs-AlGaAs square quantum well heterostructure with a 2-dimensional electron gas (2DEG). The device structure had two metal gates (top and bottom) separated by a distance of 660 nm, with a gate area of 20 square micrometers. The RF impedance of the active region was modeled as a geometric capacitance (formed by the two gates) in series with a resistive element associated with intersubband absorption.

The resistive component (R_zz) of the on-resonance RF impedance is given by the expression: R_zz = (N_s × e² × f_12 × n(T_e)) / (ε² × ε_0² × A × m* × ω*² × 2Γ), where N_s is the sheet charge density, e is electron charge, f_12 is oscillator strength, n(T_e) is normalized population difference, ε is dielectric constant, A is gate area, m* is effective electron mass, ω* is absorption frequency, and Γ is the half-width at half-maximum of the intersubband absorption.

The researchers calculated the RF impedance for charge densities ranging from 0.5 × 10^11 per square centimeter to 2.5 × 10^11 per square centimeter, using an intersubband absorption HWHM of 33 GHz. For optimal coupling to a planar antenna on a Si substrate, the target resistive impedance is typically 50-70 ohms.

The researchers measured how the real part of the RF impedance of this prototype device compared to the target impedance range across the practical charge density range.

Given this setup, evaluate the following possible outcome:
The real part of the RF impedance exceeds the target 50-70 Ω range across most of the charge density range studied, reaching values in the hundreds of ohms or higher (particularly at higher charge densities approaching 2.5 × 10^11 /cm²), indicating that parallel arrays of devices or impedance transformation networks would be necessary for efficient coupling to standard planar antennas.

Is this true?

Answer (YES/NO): NO